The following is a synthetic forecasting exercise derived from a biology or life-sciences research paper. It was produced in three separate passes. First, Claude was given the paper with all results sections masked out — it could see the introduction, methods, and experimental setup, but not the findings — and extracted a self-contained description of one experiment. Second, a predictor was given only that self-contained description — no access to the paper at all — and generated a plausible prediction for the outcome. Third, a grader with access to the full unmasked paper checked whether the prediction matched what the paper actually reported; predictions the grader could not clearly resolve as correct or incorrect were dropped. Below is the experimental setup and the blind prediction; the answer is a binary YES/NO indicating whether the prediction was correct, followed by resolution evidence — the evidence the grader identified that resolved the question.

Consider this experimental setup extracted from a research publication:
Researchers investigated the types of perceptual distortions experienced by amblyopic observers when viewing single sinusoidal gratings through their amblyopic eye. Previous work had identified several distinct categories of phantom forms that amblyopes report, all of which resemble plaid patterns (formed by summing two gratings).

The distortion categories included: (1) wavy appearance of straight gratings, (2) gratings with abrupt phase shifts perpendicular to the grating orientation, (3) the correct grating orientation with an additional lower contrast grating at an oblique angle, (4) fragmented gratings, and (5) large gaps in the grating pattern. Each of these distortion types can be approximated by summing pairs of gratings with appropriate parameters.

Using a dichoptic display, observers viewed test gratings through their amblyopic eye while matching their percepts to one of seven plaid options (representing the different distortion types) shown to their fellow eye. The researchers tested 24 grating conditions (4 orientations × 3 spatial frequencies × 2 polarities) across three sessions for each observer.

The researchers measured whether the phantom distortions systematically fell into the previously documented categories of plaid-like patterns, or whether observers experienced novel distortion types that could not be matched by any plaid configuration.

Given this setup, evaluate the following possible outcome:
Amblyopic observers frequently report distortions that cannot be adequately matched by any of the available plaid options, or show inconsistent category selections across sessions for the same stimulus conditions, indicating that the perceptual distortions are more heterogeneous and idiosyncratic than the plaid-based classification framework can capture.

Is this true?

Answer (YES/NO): NO